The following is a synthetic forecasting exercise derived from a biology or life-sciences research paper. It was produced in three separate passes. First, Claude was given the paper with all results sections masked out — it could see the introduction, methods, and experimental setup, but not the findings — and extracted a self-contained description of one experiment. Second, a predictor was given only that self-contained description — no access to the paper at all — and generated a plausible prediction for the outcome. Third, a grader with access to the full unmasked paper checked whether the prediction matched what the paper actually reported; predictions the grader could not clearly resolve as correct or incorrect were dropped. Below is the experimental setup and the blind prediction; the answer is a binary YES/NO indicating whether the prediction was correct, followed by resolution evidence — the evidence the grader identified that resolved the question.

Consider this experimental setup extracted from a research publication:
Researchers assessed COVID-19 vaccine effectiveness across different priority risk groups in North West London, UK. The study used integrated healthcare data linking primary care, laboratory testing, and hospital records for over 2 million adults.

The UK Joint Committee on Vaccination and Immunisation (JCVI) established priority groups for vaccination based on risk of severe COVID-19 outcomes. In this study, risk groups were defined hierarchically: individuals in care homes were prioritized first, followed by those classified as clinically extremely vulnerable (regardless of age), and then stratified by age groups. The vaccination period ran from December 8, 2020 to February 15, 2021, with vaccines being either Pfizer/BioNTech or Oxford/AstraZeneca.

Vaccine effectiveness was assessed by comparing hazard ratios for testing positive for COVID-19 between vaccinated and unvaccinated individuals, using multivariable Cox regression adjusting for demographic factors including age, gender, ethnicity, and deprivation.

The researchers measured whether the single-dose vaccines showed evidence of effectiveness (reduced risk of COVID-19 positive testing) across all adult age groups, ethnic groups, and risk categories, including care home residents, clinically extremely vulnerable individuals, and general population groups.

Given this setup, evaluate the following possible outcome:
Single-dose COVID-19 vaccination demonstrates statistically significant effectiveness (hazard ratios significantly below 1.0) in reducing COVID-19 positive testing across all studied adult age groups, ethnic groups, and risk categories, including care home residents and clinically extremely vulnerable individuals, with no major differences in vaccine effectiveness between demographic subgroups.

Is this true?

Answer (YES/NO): NO